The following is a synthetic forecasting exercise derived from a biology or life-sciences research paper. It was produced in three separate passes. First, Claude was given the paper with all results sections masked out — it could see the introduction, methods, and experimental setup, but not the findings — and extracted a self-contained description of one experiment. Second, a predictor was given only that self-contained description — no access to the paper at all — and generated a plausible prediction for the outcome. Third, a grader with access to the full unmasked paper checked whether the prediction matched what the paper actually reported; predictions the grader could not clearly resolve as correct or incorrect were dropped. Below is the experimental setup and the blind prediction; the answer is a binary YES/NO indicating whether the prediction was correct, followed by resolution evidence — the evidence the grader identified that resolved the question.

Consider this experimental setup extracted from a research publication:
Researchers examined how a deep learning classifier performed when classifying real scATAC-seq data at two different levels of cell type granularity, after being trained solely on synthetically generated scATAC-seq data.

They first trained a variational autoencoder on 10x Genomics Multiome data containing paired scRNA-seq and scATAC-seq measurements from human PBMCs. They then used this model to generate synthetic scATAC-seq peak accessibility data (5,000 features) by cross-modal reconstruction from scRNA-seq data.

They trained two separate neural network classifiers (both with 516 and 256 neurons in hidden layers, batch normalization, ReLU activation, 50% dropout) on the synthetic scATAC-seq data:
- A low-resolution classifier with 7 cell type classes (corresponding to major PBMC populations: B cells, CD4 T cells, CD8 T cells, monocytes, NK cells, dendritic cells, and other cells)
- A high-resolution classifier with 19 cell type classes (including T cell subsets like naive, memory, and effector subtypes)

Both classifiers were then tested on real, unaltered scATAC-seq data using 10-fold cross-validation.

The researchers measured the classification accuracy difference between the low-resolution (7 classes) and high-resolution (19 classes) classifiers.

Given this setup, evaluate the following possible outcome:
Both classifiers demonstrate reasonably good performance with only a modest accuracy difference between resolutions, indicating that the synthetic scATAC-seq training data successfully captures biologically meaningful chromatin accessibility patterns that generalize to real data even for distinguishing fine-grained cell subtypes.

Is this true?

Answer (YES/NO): NO